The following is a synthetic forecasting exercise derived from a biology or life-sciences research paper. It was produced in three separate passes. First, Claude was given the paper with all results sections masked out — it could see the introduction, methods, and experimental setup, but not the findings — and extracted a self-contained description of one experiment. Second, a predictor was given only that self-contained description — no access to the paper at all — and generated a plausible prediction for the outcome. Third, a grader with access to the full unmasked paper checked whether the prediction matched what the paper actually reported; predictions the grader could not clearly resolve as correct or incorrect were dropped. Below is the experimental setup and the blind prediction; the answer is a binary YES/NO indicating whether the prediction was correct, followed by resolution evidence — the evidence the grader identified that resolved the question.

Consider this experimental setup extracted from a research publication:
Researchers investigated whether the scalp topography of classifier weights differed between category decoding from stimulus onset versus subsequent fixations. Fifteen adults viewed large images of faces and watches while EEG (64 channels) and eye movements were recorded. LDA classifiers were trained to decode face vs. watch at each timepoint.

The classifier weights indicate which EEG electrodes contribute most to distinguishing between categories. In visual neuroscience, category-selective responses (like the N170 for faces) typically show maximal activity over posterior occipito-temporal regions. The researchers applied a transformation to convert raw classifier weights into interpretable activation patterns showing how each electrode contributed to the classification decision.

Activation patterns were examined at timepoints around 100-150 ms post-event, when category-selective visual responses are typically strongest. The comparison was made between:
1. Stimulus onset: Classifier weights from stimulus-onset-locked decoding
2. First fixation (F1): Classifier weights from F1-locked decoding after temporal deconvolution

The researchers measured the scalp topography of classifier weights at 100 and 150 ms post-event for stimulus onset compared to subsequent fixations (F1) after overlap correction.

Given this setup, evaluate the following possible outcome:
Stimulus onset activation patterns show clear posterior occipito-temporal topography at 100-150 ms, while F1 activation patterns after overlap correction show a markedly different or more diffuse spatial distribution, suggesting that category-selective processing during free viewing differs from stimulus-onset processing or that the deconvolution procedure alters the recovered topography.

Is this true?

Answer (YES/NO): YES